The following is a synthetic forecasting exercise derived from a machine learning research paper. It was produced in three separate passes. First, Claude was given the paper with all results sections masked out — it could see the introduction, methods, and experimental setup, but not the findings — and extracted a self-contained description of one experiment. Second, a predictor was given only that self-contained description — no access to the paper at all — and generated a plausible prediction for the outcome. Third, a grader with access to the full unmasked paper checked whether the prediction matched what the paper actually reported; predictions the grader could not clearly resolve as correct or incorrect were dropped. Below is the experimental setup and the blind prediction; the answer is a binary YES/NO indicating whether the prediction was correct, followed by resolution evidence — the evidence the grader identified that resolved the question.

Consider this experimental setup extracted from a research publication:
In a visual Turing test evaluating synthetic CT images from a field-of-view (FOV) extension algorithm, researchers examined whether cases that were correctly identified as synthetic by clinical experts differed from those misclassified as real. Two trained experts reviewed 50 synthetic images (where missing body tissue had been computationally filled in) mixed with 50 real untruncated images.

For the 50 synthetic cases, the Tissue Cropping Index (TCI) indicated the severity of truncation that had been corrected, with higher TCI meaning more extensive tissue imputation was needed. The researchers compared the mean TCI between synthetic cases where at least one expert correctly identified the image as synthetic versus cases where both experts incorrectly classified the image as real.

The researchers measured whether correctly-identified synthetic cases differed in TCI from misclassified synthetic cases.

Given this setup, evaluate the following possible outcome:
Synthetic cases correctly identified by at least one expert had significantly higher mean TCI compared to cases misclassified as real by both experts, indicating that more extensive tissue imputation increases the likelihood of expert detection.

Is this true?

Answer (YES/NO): NO